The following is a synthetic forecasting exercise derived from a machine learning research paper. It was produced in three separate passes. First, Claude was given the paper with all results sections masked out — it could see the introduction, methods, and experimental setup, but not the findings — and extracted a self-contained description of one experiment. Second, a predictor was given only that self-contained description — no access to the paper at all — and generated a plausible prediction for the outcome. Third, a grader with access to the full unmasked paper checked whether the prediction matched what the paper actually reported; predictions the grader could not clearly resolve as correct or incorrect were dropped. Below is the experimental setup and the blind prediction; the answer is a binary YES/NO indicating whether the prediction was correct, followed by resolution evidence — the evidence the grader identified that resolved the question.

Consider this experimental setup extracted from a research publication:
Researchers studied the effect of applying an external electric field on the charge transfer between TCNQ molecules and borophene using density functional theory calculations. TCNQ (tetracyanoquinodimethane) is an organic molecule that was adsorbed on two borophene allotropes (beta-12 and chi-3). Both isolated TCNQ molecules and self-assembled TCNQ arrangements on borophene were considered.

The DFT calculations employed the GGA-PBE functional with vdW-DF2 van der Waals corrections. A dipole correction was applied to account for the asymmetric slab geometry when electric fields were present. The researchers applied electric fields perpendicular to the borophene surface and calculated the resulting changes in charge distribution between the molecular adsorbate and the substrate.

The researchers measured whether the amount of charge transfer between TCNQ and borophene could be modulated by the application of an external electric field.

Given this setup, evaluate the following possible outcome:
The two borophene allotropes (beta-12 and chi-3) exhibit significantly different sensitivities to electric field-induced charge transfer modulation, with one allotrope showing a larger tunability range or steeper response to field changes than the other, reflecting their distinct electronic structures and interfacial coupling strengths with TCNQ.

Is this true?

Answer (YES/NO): NO